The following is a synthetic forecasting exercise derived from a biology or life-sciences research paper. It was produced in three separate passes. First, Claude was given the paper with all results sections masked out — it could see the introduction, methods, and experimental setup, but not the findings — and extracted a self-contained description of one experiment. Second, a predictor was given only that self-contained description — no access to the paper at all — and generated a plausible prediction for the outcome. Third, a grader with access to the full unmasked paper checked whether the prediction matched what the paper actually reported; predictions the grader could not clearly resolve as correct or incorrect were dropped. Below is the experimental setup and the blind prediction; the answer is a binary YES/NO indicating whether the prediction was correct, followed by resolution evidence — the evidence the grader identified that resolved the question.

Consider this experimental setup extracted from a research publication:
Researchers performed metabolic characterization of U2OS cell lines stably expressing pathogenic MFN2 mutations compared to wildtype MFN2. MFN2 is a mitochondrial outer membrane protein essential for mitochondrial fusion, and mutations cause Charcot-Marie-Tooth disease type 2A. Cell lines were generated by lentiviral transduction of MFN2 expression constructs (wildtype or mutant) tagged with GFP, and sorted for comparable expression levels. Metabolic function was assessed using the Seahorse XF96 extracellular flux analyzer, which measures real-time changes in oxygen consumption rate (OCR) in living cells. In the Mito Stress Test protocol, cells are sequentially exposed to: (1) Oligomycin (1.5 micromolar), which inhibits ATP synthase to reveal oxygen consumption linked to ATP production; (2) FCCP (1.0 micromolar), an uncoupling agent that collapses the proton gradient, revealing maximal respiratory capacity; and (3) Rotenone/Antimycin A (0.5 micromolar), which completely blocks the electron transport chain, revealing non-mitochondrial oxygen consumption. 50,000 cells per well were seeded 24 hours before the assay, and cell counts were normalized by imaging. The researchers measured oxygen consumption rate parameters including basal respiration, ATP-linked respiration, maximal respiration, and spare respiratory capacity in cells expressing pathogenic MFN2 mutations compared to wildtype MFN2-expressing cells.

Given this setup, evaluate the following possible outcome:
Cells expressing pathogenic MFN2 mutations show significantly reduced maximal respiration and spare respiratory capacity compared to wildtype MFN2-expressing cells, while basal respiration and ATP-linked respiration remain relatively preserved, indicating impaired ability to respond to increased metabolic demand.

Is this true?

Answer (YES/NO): NO